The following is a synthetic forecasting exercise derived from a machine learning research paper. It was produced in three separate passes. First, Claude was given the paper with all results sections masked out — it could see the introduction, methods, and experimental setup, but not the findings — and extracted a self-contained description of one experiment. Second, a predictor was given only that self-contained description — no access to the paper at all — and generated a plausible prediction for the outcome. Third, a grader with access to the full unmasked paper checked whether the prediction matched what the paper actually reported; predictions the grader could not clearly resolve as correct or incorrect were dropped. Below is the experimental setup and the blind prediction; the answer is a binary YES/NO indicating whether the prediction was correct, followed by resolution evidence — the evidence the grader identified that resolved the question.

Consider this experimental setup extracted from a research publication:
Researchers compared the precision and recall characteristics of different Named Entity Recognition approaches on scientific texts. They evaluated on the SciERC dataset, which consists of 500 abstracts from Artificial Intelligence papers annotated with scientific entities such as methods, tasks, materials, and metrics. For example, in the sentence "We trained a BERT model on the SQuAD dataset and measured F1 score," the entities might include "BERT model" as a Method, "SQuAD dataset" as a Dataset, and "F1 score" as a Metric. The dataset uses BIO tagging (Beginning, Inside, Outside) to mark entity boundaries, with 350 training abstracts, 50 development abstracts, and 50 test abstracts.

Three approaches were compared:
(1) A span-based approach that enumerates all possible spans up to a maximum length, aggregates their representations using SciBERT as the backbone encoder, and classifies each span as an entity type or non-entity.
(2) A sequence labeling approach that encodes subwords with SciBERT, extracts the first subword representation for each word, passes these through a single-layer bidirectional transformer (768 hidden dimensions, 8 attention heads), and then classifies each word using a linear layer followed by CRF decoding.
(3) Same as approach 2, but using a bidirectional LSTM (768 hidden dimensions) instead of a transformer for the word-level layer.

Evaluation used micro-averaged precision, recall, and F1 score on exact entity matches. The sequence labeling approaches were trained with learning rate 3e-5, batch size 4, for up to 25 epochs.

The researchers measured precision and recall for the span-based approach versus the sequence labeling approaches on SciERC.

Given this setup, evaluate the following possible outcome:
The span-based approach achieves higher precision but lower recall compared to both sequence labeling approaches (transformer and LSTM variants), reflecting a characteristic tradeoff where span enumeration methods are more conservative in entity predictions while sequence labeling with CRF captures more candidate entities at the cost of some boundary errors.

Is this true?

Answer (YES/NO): YES